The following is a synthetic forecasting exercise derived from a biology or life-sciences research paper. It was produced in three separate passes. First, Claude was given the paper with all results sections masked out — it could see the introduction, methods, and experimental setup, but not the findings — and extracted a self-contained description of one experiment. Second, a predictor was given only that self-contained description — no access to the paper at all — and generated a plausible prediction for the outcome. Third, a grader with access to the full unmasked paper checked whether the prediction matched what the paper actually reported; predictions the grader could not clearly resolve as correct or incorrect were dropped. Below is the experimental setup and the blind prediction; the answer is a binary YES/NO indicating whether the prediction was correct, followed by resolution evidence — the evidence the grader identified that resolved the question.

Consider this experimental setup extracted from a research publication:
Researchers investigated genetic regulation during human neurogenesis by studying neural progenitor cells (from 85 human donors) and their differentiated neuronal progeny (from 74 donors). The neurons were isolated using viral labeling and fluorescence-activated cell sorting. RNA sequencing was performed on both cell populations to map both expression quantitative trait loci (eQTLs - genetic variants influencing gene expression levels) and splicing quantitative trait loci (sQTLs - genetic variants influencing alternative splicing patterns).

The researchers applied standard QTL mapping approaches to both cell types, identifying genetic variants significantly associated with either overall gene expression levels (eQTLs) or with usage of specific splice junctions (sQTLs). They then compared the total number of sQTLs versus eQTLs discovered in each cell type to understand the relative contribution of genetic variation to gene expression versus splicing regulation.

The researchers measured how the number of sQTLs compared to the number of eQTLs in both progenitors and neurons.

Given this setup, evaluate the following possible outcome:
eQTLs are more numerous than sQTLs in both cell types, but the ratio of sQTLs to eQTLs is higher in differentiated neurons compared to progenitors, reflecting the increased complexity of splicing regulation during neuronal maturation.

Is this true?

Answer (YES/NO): NO